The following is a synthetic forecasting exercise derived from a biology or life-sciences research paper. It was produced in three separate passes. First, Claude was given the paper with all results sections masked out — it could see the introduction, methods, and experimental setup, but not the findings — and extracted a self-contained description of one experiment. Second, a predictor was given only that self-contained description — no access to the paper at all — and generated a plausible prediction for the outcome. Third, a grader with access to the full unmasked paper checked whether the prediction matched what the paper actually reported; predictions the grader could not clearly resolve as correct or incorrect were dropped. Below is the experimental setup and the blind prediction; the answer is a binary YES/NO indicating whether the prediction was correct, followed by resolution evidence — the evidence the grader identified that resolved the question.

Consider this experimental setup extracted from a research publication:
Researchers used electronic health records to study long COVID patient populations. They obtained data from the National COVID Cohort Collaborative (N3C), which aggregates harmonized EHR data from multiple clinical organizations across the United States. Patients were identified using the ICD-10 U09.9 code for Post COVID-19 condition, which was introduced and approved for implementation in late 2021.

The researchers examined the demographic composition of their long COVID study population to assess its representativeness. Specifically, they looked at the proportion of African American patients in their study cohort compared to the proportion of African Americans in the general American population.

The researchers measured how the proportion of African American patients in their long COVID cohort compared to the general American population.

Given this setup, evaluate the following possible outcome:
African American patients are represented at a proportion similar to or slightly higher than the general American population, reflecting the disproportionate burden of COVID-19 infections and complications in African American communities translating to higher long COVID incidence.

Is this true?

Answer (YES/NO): NO